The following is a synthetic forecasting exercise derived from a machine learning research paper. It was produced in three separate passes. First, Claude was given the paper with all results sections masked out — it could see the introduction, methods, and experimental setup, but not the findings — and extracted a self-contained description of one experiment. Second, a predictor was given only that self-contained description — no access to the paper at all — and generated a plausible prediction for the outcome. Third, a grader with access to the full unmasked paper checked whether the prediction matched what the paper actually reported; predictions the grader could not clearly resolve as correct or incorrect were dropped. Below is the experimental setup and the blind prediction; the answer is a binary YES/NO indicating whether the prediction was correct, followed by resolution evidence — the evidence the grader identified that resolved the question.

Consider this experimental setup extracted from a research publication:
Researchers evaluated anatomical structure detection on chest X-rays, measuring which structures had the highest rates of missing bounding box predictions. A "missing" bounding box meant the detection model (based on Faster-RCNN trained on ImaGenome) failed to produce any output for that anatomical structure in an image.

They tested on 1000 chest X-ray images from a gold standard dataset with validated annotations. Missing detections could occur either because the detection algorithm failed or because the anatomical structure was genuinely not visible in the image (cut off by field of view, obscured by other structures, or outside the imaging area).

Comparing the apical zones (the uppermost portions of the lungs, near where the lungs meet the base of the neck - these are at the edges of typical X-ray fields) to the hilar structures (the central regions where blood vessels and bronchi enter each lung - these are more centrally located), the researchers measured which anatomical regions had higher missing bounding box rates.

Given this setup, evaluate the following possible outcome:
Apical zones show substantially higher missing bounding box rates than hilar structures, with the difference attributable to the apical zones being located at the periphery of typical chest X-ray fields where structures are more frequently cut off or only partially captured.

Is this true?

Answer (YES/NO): NO